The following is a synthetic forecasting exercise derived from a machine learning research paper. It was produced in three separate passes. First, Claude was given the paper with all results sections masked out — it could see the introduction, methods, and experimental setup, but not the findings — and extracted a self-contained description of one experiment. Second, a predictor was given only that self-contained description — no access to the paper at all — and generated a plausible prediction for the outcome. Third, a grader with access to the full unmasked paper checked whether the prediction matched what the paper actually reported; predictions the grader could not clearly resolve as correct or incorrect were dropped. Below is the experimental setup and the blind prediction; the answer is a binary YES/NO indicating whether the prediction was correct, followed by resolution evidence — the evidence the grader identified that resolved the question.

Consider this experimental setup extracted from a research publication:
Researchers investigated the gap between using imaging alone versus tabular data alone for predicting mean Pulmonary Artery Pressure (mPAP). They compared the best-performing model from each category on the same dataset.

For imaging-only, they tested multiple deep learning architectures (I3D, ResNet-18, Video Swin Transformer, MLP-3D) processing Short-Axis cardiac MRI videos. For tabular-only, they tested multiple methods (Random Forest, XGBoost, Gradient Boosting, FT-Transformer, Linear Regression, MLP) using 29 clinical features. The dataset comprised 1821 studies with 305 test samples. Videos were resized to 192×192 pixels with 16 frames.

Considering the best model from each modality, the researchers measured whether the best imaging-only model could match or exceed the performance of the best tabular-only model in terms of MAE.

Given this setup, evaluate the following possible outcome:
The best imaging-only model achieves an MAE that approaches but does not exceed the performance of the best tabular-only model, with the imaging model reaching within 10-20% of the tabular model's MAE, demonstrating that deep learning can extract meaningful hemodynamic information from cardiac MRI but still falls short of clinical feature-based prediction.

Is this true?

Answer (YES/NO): NO